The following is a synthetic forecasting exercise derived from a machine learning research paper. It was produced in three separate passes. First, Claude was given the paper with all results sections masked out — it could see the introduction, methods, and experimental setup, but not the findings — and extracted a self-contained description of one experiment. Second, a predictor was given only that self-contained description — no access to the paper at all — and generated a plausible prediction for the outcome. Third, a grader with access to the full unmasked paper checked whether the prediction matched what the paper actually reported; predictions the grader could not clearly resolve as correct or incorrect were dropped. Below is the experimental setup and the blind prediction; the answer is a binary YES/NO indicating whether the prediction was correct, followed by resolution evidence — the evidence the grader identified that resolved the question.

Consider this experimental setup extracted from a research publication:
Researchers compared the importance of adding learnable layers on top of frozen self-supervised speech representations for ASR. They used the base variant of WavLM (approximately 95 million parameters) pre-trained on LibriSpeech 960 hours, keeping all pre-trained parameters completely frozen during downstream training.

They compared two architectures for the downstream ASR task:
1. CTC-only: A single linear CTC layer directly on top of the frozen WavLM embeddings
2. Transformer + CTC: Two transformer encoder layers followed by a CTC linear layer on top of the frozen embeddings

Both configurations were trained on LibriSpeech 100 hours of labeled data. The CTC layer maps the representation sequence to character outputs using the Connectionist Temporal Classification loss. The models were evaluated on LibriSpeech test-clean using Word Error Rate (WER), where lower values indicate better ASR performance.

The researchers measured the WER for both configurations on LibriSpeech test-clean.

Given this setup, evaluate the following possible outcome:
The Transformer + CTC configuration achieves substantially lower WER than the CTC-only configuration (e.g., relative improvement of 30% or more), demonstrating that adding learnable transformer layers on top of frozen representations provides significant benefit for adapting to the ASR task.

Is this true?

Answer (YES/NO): YES